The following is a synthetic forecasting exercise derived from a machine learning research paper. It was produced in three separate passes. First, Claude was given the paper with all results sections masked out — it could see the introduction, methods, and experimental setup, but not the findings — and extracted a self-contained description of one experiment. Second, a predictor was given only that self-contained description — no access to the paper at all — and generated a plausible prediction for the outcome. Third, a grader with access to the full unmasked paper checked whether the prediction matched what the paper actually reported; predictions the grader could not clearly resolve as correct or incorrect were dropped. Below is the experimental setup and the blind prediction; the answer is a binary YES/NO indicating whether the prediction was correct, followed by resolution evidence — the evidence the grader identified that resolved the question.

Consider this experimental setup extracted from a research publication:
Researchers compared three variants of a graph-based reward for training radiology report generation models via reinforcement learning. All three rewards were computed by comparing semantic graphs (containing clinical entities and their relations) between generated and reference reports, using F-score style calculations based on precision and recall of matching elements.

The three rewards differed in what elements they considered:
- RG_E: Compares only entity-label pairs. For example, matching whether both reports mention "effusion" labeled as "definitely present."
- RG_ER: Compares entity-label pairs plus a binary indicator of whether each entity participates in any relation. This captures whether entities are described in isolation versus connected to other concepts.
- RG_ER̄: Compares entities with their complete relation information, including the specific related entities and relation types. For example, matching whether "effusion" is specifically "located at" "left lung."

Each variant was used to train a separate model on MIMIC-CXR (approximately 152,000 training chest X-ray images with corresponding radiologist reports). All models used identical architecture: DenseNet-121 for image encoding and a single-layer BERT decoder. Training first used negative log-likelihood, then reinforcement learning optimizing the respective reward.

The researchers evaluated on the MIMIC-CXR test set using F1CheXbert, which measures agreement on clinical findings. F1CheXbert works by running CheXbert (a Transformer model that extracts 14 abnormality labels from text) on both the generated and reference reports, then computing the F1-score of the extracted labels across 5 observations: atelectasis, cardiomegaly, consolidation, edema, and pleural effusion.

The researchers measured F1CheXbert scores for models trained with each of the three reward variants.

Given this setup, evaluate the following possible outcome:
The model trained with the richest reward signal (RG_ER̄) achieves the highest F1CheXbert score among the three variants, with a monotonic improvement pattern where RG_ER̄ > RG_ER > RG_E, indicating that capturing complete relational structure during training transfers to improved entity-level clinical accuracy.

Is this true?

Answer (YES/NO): NO